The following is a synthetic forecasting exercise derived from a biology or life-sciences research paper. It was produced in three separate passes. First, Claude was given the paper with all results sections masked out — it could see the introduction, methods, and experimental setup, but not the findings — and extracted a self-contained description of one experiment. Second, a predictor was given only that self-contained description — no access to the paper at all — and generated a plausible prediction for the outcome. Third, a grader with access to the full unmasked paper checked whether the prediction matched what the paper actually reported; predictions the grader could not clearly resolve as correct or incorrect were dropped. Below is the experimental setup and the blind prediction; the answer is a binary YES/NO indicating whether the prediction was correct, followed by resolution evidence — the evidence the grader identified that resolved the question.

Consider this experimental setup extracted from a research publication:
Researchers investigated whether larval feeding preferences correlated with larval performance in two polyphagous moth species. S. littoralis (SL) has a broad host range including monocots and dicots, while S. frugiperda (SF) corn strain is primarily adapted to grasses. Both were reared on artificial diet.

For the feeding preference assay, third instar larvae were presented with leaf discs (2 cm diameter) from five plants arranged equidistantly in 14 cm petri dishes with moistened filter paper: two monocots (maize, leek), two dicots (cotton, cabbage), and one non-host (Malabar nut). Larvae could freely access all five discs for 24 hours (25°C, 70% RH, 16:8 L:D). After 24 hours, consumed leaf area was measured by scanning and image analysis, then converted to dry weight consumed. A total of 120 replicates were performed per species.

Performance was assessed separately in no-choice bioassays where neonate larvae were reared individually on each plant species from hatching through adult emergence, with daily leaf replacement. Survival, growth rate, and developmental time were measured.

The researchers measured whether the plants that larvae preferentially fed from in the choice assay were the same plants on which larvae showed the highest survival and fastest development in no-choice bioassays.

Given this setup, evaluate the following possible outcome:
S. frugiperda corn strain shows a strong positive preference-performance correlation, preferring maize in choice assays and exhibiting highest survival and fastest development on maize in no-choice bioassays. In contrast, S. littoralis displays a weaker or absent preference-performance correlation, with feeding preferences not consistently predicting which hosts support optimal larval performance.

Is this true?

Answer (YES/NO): NO